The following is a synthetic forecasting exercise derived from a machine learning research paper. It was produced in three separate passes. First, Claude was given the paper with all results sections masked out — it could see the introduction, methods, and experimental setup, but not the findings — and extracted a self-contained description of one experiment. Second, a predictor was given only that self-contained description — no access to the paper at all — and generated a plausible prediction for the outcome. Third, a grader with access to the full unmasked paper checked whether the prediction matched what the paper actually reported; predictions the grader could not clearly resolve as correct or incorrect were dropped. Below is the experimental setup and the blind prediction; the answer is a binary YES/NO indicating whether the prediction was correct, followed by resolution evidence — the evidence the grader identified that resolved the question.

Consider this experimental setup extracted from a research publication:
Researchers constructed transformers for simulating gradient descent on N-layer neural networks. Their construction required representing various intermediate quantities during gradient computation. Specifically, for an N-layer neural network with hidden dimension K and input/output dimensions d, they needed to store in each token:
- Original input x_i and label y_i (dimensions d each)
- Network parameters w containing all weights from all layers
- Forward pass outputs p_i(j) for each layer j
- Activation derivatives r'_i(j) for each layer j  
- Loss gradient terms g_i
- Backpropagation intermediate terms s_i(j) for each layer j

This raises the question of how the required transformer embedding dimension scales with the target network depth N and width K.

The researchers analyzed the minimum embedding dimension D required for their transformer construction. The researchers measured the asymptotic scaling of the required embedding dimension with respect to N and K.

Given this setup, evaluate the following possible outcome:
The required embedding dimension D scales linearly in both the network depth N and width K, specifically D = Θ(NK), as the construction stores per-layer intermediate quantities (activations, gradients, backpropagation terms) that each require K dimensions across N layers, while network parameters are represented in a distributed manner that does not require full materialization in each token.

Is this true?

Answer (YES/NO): NO